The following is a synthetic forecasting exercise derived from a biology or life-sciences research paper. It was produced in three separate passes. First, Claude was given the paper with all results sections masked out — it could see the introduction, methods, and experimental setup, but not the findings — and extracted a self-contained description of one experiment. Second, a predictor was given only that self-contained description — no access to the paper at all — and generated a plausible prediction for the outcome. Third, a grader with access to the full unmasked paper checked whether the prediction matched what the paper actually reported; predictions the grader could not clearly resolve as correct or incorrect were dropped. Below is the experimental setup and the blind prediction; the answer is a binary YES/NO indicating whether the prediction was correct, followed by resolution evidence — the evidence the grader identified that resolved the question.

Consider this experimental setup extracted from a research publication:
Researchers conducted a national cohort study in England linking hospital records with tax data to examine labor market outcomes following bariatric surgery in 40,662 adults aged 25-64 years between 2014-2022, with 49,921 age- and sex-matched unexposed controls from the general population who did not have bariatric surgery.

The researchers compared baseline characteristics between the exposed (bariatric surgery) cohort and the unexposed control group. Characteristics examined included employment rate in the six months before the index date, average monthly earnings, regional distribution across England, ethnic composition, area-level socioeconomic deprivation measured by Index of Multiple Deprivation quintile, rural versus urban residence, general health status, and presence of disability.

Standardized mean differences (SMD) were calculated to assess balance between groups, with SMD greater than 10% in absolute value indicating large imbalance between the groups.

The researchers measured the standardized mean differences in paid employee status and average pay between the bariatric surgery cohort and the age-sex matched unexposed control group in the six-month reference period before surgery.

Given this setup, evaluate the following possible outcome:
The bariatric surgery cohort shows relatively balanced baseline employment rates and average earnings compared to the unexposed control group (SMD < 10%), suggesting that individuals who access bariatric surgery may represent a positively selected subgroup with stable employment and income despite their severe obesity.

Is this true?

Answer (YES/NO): NO